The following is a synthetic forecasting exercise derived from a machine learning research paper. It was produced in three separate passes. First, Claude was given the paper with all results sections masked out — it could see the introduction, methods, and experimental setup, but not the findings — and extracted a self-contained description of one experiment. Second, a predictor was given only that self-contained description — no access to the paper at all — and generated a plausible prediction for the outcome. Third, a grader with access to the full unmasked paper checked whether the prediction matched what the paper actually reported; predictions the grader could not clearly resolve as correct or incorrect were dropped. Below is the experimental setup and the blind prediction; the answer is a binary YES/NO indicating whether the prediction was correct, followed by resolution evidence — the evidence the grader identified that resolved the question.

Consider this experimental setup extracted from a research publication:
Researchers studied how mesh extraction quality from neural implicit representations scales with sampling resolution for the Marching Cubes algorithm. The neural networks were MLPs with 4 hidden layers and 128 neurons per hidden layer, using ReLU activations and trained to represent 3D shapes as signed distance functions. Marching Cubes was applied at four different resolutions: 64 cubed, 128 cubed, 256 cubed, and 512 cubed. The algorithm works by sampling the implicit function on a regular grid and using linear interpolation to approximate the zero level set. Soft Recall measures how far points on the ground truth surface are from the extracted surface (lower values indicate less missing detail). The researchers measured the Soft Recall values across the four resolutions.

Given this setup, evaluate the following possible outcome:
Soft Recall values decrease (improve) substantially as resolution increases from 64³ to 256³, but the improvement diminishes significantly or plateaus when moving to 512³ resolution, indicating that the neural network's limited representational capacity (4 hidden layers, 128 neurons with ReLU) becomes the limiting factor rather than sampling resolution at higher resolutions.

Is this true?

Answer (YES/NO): NO